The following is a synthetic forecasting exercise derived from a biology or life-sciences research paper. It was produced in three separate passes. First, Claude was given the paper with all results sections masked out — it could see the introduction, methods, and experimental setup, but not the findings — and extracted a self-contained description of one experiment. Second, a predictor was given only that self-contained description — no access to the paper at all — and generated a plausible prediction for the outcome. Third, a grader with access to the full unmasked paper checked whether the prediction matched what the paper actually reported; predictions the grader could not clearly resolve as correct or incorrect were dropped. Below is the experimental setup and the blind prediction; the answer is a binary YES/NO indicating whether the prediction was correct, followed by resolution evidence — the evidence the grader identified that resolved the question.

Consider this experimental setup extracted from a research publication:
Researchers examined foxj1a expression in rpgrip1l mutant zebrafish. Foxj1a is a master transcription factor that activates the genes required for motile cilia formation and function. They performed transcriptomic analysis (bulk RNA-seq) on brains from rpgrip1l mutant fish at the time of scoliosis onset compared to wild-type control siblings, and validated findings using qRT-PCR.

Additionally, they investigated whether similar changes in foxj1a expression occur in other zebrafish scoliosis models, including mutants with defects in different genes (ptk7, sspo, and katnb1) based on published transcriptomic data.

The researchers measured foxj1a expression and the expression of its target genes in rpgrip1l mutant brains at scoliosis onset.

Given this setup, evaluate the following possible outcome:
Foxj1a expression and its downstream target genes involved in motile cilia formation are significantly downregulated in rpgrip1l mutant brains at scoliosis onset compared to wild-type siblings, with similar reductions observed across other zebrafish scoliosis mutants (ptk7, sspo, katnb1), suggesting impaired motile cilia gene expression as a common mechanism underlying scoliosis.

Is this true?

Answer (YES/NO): NO